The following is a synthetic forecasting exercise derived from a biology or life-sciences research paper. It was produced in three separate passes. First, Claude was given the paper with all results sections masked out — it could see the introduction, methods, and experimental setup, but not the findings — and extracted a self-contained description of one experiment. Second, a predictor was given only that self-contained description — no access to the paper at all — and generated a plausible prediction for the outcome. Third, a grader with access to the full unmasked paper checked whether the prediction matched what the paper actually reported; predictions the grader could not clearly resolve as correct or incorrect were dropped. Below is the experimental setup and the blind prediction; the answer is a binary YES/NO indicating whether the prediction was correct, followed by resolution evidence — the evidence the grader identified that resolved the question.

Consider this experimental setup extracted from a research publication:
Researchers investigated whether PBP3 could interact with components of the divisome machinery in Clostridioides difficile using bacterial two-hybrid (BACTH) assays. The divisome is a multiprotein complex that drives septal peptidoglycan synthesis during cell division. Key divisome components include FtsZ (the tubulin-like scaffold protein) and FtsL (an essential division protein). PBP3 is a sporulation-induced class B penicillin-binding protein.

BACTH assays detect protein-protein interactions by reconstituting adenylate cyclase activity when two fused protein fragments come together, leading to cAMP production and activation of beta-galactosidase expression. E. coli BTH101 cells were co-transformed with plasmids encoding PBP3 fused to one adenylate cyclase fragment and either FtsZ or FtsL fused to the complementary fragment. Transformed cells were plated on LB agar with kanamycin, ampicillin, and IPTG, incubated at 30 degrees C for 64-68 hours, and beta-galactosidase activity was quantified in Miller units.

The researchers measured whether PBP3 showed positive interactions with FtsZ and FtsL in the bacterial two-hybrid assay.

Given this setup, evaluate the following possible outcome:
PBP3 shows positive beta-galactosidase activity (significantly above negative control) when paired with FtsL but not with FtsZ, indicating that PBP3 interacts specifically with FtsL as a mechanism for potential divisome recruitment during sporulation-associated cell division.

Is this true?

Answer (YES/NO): NO